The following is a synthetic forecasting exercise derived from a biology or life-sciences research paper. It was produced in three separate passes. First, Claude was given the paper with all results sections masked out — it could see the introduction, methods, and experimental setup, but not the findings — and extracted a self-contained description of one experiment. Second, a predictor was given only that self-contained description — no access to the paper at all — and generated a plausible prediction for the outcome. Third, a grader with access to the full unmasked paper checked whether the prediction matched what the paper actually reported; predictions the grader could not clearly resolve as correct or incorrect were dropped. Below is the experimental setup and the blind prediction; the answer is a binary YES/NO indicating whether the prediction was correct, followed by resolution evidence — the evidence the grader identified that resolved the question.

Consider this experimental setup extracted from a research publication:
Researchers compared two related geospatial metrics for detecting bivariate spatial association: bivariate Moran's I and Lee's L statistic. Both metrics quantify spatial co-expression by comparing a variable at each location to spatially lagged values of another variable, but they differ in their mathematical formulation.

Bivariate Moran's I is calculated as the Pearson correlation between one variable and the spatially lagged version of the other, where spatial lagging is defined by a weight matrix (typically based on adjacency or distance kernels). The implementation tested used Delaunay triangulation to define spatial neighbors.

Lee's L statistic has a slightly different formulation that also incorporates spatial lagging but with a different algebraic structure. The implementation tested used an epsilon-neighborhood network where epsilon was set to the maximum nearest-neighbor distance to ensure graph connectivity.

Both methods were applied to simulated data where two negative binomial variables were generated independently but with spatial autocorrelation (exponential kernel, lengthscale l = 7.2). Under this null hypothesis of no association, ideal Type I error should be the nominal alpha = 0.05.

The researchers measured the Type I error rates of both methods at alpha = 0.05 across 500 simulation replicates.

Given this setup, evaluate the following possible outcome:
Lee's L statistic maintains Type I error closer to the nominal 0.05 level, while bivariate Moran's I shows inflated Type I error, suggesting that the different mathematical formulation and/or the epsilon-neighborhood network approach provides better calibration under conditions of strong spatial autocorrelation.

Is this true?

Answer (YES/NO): NO